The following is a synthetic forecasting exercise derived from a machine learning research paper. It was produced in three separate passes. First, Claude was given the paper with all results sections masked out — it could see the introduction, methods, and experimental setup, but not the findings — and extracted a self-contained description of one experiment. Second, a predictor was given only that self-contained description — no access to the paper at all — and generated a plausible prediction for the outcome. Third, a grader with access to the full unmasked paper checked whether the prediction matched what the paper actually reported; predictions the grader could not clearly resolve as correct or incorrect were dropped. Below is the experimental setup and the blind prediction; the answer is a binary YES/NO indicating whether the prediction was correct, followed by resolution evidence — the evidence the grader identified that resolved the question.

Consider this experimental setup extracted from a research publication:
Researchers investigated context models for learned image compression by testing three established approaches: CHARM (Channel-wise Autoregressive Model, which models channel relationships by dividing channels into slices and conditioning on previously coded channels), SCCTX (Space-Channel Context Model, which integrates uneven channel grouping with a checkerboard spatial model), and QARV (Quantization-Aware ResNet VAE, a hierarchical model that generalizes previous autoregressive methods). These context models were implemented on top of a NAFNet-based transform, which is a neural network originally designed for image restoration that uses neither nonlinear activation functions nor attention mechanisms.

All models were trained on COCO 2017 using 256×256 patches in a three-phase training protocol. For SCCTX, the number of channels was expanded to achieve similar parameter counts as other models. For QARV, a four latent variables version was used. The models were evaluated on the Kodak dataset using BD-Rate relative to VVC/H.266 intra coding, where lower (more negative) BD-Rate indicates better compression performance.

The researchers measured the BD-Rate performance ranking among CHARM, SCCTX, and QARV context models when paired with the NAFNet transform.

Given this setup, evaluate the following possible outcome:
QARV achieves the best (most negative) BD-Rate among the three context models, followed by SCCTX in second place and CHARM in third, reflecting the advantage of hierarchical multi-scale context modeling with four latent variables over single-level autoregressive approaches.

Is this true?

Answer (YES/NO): NO